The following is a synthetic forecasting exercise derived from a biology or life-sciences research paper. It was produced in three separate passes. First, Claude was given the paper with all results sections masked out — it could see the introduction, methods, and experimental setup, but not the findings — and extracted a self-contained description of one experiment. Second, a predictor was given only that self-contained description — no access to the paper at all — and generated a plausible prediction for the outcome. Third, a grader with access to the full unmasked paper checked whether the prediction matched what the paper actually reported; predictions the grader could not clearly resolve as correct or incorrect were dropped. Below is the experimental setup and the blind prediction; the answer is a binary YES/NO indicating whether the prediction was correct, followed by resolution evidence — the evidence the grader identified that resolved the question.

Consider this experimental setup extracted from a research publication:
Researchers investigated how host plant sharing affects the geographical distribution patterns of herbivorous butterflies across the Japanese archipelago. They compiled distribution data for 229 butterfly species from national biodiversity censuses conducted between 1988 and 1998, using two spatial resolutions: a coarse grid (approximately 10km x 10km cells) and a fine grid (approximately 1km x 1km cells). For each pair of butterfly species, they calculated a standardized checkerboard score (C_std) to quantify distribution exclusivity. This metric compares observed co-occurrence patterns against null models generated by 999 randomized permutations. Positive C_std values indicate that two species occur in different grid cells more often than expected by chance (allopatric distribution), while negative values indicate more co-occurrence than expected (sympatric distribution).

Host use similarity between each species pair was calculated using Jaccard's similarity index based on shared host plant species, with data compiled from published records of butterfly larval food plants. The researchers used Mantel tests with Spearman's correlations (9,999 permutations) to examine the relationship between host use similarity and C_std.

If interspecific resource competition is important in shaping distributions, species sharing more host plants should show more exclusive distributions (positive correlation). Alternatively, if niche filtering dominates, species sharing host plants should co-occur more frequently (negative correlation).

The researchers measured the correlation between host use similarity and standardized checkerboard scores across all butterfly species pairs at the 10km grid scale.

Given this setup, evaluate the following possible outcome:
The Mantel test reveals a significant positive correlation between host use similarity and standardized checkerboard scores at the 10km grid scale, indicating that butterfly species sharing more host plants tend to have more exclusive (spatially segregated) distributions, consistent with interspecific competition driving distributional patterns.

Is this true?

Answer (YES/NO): NO